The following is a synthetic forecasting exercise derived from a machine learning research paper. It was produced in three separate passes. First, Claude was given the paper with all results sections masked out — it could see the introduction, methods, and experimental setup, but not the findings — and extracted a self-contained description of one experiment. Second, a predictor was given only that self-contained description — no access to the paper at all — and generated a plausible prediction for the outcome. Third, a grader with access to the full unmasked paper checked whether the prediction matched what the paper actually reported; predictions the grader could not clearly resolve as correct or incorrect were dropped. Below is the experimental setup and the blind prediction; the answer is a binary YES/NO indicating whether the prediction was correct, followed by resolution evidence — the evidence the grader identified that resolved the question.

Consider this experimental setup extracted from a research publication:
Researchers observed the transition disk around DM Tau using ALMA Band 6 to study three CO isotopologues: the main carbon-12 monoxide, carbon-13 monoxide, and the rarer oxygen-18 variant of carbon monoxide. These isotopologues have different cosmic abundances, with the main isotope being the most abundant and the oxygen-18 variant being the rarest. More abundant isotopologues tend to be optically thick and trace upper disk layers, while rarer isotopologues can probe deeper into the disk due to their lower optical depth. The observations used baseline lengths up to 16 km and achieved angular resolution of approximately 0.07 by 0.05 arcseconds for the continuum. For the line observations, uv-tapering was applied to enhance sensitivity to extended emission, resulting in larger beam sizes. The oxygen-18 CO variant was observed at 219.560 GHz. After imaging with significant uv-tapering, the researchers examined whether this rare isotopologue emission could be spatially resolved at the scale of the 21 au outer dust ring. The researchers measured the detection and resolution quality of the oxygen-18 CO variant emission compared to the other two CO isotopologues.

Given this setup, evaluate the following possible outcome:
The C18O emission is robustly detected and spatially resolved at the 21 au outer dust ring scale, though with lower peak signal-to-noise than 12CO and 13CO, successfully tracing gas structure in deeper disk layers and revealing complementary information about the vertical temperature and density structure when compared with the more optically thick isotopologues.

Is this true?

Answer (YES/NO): NO